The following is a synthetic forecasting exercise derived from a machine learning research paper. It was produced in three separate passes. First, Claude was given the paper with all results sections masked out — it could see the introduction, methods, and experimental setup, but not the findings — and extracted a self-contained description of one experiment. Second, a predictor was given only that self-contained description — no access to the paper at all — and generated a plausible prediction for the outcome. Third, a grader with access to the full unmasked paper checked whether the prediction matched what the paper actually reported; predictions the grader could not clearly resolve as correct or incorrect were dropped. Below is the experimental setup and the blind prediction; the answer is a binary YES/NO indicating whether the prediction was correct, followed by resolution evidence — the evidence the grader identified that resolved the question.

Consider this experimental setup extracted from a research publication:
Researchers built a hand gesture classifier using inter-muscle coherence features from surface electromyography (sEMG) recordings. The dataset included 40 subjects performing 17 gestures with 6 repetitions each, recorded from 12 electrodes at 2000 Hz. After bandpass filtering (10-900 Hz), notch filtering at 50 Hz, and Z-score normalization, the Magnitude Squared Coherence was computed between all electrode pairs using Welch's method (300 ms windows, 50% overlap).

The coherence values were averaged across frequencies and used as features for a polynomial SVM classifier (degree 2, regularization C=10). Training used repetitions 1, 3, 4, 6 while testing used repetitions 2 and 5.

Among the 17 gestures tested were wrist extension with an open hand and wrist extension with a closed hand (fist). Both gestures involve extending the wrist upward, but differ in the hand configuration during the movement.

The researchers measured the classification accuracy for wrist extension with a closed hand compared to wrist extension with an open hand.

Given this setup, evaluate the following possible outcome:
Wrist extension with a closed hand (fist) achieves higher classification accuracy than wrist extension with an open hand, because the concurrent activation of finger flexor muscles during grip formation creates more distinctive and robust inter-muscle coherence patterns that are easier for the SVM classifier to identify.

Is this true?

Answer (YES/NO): YES